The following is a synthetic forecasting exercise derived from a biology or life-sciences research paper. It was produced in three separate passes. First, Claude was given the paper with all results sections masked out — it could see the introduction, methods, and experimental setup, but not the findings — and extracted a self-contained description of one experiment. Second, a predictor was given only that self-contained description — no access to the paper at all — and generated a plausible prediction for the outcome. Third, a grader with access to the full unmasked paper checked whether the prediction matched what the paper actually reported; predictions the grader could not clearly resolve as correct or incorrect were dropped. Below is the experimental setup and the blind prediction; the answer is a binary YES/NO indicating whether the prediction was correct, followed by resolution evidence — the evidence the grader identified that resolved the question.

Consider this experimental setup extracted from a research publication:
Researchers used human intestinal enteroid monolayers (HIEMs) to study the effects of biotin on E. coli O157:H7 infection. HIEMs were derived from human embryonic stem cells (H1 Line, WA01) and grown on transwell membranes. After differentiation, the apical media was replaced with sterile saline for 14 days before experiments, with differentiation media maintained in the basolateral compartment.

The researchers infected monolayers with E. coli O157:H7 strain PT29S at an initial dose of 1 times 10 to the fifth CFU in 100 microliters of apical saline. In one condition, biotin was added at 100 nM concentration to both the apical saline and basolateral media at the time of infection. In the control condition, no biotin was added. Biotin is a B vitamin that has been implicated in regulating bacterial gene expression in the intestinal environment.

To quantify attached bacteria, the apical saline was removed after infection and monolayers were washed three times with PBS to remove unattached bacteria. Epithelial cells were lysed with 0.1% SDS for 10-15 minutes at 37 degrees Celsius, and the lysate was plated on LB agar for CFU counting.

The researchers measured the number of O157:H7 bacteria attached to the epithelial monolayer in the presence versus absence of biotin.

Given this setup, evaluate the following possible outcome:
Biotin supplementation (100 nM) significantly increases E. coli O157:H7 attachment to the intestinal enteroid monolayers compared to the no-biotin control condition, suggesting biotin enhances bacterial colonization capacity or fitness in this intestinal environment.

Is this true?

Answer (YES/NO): NO